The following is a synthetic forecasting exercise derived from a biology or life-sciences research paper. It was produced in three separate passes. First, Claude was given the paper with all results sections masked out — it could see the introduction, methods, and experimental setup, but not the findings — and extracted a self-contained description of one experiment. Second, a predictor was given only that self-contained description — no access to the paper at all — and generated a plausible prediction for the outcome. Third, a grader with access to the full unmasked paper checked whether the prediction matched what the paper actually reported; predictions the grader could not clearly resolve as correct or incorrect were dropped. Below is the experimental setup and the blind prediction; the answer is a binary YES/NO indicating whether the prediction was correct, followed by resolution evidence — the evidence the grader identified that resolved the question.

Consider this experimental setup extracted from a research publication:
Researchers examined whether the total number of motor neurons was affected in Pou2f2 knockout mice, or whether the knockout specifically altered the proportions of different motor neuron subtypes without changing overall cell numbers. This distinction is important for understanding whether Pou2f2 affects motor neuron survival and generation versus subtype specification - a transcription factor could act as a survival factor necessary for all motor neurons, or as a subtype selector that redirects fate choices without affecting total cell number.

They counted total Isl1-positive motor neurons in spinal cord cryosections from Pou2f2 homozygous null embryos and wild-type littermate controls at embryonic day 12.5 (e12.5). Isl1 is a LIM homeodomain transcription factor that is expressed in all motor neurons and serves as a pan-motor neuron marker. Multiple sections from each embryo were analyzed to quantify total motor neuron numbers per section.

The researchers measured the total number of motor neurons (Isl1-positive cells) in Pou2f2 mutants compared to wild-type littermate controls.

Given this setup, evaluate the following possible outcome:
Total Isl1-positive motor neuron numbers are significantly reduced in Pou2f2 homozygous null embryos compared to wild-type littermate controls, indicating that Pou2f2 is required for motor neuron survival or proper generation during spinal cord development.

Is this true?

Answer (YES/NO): NO